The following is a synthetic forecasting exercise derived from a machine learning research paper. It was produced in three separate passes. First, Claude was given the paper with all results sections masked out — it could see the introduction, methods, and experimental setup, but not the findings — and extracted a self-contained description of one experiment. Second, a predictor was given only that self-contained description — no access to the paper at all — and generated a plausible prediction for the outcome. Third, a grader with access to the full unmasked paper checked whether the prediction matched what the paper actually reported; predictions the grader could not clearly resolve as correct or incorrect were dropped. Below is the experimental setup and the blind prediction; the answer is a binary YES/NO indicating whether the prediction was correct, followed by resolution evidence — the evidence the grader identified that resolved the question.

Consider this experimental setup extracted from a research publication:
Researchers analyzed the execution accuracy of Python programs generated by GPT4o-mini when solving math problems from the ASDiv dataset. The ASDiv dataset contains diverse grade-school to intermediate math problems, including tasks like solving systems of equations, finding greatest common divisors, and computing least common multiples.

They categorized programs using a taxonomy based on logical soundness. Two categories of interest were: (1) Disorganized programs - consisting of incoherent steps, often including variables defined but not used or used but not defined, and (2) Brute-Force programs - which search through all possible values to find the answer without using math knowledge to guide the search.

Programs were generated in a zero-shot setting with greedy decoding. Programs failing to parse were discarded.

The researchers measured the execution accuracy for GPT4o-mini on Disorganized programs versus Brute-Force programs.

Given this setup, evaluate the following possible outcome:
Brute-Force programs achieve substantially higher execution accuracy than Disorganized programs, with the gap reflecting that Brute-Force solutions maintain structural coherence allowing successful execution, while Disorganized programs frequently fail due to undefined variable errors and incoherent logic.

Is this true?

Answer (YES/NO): NO